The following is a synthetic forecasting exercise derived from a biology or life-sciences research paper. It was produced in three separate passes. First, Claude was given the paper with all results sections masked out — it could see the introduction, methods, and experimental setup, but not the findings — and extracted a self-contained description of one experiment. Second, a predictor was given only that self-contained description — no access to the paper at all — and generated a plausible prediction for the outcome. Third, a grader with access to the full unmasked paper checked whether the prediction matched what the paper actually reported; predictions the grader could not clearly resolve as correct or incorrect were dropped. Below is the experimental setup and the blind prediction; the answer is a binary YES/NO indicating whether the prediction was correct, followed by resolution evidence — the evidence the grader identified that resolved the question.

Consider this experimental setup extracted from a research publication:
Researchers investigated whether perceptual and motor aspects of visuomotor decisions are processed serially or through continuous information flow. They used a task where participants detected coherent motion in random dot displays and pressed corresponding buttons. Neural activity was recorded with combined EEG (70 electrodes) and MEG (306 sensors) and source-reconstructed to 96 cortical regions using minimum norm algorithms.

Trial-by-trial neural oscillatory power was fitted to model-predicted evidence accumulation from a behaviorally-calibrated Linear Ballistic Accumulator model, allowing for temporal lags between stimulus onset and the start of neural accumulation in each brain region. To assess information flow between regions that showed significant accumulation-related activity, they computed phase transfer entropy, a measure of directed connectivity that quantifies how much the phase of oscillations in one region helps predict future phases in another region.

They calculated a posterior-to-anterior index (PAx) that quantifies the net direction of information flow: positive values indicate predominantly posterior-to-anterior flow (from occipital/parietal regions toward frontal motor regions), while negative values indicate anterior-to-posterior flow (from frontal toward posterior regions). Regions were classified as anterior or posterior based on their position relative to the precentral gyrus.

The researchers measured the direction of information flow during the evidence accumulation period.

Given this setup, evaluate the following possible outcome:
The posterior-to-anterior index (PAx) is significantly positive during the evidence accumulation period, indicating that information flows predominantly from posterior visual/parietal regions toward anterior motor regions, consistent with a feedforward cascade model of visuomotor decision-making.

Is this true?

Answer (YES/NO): YES